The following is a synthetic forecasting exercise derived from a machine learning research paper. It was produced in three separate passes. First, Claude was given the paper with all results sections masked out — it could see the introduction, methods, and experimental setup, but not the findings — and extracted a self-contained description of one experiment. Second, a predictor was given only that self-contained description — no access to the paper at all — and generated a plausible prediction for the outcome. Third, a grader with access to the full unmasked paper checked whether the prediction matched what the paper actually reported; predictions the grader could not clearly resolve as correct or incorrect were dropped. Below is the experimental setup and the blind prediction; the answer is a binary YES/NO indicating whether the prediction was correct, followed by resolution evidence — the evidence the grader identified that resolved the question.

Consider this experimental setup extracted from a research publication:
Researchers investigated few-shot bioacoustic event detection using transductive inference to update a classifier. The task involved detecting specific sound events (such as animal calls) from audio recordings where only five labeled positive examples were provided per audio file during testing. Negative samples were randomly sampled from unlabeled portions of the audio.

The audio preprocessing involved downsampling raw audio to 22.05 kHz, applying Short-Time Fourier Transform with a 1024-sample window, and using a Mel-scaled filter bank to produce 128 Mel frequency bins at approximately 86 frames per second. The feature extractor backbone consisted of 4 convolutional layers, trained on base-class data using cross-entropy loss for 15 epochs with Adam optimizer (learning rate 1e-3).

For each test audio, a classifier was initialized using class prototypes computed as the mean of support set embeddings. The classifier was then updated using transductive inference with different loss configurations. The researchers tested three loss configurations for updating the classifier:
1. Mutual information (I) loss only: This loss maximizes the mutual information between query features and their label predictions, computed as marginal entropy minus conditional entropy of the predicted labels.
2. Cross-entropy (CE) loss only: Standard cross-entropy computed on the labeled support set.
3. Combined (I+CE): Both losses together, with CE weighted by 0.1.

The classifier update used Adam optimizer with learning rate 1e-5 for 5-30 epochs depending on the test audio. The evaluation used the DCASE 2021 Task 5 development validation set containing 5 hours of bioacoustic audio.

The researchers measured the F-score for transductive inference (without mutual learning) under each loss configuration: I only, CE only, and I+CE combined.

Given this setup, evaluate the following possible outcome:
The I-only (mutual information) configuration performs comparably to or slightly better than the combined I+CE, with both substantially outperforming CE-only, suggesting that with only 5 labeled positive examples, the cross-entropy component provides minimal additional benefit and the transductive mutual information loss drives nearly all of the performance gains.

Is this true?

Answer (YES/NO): NO